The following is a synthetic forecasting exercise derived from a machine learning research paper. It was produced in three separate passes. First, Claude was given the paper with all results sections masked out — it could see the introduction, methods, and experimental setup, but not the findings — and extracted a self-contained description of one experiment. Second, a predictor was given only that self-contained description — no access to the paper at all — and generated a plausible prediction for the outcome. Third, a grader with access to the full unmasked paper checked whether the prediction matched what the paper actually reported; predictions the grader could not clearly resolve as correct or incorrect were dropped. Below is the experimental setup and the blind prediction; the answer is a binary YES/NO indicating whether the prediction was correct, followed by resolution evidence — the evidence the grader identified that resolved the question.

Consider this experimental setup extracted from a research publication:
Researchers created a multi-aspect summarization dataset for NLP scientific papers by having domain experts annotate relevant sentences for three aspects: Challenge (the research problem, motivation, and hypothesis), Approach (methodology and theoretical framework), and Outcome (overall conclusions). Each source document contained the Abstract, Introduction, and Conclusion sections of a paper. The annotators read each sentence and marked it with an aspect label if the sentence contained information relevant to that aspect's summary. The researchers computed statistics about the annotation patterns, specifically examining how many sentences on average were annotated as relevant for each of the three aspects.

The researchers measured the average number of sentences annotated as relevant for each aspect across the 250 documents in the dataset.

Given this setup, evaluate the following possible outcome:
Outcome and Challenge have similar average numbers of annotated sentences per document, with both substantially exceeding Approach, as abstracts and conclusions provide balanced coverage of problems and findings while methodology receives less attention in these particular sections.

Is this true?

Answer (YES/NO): NO